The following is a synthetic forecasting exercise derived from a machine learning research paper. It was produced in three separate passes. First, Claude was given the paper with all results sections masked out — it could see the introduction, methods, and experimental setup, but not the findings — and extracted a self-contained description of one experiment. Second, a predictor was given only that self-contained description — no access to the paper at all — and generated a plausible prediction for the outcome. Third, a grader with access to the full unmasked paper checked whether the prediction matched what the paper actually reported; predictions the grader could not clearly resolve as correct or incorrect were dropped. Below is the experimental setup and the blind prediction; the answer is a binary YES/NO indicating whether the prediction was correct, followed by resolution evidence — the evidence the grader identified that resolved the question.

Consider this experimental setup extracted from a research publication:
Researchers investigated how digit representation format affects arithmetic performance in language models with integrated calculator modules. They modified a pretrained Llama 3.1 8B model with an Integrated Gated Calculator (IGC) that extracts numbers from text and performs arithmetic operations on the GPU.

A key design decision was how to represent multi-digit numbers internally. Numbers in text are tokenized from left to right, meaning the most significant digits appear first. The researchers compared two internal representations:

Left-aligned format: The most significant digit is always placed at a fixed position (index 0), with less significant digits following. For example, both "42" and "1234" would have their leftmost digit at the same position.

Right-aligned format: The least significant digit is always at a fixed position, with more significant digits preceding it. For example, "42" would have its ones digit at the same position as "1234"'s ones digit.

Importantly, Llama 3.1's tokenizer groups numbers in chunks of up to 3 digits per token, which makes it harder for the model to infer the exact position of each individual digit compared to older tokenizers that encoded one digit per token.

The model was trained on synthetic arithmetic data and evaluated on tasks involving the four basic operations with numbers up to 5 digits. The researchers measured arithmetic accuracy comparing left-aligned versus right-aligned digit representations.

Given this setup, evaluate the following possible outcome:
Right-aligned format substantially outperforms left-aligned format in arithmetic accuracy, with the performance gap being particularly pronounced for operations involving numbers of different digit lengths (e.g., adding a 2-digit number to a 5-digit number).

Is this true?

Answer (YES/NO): NO